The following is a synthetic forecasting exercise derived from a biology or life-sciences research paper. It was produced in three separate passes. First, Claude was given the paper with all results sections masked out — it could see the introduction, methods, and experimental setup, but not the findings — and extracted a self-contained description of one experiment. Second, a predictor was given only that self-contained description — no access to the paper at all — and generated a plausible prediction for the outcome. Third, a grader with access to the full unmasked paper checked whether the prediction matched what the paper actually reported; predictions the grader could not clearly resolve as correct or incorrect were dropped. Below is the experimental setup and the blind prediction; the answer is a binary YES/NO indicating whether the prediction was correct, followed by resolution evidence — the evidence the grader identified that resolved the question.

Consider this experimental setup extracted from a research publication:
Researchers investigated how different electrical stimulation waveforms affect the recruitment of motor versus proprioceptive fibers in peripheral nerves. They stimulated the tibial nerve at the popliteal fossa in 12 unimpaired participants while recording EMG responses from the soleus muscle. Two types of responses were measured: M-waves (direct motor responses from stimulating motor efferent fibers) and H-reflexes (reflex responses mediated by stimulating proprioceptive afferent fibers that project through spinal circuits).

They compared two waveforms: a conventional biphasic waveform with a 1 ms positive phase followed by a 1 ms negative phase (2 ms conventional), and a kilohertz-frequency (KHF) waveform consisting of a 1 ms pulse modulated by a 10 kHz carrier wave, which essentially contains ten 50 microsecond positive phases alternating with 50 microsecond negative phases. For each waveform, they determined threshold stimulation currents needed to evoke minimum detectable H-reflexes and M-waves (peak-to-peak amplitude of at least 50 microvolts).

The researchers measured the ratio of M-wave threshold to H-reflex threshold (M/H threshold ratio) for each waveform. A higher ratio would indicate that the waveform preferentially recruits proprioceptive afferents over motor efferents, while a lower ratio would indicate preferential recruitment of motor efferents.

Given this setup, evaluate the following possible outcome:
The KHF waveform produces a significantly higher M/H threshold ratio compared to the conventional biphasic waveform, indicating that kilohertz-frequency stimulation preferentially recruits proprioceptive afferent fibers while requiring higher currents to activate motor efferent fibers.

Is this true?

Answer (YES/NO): NO